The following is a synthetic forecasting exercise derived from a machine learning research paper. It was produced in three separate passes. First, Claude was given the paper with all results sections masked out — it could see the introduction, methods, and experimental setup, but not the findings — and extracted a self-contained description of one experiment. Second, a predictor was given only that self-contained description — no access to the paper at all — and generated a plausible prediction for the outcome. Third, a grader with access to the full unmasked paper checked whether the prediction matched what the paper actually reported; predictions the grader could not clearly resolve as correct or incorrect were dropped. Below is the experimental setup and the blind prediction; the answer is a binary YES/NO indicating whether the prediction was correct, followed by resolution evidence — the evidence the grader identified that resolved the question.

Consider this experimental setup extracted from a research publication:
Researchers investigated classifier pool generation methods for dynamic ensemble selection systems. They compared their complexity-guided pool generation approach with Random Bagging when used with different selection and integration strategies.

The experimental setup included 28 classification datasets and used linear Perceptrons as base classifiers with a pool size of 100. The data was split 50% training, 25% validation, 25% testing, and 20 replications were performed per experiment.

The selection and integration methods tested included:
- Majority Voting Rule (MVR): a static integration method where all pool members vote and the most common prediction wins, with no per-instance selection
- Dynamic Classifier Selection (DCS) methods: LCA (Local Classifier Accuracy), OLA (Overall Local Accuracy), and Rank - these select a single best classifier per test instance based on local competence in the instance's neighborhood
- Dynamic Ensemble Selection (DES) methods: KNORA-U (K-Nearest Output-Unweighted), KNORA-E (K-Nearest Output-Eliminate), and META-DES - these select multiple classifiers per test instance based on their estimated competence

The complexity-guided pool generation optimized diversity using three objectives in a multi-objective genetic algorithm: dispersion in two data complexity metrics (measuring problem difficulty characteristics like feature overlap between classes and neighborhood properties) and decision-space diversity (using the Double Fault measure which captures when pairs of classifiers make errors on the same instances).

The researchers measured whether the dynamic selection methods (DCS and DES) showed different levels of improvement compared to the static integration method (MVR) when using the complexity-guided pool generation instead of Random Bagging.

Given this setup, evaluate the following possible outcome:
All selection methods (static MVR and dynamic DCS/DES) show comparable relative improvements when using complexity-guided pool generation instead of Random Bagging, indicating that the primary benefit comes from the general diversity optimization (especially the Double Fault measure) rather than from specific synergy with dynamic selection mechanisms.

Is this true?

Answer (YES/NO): NO